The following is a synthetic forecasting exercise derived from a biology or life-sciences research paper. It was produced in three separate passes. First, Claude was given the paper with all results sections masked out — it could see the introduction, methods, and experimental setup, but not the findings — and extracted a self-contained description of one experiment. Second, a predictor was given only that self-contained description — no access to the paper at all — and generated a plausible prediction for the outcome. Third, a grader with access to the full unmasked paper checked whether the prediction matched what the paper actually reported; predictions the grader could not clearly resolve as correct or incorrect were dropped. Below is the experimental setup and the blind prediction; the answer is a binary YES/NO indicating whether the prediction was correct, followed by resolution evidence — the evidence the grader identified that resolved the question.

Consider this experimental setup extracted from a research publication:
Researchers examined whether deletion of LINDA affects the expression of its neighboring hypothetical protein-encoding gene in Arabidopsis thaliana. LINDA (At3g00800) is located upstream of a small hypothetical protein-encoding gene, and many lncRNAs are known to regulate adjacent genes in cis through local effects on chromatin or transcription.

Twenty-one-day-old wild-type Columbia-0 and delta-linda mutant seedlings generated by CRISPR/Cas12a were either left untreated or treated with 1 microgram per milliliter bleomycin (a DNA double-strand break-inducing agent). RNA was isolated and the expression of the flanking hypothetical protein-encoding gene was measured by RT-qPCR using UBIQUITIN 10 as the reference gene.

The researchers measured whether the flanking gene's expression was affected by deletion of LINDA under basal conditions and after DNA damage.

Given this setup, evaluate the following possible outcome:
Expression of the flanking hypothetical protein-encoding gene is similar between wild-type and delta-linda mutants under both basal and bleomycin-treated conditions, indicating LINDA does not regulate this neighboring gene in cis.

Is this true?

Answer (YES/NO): NO